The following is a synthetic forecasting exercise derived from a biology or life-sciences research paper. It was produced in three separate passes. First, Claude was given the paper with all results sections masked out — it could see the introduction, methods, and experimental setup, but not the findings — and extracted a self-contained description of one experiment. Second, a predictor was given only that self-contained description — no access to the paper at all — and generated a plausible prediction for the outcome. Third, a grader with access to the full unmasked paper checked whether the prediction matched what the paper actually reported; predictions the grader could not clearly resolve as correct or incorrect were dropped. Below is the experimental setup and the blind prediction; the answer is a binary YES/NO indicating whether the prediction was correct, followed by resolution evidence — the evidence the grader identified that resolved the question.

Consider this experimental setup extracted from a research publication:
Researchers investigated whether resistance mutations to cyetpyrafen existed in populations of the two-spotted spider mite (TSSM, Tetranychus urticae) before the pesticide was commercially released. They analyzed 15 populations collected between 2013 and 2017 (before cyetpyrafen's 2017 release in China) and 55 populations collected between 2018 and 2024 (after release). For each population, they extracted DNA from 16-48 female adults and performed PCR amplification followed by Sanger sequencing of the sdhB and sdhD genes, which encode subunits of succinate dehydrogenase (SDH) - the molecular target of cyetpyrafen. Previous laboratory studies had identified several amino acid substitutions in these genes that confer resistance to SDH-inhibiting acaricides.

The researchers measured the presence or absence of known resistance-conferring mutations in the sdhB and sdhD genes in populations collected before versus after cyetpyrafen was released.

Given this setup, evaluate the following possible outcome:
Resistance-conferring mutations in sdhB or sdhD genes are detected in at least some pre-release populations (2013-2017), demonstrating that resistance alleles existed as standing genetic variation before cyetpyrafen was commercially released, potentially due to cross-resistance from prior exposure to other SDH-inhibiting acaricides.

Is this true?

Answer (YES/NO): NO